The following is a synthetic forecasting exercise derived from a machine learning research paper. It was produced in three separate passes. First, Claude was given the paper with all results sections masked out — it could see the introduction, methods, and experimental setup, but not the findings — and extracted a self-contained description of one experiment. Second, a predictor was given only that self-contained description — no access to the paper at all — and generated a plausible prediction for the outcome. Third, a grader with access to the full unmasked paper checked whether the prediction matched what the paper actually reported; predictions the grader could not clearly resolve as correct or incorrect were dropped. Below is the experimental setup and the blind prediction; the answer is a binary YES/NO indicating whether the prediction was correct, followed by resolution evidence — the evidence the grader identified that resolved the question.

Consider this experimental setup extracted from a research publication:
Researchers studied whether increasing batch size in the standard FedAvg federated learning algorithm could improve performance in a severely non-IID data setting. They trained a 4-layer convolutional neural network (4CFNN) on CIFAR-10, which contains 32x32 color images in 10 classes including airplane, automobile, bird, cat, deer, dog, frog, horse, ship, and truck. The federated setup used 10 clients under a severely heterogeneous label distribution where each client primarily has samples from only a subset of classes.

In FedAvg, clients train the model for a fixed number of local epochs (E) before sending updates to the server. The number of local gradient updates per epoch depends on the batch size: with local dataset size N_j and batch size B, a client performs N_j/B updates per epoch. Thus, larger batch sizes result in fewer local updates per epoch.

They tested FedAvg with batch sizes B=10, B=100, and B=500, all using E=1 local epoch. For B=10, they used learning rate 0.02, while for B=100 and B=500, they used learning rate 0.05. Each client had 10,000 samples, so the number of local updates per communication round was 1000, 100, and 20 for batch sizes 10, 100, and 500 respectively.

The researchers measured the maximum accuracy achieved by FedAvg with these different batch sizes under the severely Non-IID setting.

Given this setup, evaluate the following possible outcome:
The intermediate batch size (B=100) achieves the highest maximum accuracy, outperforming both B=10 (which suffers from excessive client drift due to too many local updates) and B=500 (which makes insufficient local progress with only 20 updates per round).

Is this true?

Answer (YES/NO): NO